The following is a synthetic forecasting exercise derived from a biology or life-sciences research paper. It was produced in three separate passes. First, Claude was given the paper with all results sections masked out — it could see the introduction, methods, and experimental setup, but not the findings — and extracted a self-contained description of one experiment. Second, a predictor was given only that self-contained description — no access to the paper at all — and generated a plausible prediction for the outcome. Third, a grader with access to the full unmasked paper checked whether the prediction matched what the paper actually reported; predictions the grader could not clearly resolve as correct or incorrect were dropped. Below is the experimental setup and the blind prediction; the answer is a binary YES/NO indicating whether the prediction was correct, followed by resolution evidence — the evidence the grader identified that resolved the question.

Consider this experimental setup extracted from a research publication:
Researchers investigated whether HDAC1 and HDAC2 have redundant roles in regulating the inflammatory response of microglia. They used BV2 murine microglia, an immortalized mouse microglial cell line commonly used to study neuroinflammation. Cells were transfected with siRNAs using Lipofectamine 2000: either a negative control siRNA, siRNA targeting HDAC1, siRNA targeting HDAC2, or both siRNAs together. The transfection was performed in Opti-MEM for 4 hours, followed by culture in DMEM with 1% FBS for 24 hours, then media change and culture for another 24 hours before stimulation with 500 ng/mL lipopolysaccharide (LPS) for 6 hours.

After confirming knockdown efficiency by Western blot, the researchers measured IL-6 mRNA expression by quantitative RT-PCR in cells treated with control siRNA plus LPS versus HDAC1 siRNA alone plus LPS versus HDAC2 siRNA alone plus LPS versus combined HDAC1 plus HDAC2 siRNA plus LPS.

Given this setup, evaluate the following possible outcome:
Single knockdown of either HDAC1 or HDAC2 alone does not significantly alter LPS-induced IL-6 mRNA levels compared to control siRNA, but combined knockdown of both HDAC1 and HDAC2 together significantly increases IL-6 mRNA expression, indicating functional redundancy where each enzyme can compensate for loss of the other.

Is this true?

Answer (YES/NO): NO